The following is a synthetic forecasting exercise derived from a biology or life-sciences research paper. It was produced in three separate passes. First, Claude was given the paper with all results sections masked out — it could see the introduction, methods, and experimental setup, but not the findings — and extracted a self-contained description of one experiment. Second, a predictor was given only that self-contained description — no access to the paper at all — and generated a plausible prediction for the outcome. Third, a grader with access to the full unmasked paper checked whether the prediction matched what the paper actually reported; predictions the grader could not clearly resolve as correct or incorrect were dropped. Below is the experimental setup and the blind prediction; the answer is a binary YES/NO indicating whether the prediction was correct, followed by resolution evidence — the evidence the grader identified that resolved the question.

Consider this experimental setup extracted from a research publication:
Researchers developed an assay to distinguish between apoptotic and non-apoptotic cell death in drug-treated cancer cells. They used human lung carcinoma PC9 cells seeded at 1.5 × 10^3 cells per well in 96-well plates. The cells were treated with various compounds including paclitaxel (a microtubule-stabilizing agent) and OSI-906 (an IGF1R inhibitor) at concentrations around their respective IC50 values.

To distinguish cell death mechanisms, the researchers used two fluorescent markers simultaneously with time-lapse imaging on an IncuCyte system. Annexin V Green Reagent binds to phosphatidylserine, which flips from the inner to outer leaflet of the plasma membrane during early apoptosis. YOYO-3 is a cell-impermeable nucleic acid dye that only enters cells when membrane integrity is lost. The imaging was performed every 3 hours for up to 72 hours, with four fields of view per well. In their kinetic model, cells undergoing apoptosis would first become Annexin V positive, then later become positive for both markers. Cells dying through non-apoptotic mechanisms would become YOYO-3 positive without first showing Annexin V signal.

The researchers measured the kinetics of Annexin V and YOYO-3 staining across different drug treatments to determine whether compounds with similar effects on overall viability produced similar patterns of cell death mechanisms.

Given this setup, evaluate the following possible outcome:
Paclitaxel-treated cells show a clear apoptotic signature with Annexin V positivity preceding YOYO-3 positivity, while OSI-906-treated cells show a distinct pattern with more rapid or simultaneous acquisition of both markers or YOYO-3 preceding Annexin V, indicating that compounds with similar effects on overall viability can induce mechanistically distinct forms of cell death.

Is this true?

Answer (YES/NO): NO